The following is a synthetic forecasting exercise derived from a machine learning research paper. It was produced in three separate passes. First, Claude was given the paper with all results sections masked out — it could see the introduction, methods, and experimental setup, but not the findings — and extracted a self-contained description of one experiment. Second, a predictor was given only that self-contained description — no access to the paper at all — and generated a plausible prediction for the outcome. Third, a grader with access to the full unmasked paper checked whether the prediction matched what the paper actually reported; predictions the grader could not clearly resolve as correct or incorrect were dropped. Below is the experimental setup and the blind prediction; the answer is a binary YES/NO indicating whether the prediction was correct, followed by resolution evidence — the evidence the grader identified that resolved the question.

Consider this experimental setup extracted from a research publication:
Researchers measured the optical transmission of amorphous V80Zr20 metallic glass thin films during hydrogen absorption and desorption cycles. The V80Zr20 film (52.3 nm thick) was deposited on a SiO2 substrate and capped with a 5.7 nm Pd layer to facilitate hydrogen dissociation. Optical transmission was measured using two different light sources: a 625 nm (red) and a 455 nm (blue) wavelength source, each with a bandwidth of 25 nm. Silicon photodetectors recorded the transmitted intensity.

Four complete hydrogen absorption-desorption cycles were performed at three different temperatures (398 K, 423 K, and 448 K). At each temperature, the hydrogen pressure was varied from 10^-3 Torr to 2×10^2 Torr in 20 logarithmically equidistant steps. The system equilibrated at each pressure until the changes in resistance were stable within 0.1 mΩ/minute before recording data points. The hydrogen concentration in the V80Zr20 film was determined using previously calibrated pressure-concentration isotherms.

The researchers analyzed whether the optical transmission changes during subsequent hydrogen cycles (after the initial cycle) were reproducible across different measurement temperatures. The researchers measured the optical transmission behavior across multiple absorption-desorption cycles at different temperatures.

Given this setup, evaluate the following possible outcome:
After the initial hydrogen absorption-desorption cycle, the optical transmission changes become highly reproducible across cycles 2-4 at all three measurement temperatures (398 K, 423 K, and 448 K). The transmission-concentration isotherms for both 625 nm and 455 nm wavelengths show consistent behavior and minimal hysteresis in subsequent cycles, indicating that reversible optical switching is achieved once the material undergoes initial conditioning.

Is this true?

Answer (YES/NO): YES